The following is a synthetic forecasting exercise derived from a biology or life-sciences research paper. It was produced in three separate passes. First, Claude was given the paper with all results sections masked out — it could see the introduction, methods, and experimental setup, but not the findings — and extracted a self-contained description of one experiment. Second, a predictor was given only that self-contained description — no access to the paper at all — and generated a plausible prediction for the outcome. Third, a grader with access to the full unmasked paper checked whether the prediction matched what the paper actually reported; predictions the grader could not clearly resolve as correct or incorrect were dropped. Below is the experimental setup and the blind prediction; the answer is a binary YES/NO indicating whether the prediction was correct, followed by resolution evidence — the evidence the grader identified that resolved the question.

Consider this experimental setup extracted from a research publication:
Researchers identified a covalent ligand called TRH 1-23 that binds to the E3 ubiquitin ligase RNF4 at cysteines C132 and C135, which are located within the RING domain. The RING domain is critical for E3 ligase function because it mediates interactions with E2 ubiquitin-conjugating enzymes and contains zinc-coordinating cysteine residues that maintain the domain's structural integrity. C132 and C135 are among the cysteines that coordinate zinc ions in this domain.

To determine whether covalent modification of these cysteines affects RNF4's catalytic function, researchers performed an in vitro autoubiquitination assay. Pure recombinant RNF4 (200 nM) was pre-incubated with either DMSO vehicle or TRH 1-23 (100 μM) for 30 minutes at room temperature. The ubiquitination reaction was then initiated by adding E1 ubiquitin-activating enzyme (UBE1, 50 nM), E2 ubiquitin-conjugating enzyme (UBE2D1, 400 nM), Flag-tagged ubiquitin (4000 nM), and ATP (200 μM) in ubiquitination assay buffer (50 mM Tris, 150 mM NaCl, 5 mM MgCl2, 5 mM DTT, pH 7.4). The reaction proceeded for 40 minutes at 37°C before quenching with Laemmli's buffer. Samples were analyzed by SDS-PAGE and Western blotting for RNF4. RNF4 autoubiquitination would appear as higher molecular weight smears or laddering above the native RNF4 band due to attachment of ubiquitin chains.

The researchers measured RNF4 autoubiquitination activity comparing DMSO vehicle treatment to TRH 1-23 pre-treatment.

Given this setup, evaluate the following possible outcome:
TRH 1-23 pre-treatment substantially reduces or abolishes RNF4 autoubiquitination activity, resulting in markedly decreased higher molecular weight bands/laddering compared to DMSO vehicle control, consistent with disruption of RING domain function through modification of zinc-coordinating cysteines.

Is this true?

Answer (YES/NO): NO